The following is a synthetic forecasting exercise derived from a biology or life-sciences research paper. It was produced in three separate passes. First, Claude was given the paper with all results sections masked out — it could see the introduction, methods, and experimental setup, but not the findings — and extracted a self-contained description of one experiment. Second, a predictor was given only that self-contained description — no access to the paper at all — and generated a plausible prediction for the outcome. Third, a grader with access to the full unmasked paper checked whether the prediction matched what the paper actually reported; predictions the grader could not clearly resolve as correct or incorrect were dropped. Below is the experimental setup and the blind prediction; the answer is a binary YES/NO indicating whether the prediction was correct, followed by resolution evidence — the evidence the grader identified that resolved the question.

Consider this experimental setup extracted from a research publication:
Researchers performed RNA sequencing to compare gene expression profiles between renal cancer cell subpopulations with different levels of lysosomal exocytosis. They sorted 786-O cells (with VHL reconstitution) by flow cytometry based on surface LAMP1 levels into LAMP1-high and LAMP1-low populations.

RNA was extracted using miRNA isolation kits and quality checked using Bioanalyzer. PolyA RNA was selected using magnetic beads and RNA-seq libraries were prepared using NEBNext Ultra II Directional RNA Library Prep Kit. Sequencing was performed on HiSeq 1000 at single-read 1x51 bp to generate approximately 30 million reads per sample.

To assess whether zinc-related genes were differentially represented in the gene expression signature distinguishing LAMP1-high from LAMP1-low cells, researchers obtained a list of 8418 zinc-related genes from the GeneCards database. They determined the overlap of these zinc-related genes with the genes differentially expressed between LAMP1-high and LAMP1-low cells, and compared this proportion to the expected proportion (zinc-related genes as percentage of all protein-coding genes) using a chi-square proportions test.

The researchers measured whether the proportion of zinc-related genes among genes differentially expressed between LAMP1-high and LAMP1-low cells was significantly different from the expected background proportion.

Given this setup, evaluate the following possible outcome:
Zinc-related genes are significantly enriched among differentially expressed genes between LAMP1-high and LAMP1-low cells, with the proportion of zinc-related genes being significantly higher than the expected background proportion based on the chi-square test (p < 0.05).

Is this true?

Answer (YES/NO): YES